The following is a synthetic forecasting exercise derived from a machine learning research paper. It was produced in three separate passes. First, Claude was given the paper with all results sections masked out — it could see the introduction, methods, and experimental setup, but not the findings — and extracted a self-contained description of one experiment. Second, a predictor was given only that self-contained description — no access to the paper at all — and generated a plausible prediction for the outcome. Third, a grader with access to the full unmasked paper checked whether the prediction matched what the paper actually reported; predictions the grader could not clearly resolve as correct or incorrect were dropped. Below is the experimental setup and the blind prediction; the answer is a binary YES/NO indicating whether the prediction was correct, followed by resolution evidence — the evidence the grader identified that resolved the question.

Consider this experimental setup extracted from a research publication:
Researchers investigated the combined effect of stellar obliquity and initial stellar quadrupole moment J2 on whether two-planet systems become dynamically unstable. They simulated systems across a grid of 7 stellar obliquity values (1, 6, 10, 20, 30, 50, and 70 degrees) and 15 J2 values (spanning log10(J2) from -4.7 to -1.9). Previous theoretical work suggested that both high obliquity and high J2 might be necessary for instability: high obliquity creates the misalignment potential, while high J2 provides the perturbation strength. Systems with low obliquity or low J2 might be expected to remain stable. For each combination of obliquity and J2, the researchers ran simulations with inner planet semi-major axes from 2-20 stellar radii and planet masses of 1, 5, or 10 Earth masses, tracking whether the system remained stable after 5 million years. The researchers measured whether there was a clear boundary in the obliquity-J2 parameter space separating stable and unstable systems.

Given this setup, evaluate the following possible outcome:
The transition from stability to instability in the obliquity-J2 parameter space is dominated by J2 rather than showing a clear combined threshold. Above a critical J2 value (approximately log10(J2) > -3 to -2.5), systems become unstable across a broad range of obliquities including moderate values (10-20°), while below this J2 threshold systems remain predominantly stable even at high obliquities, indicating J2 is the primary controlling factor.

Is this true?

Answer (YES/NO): NO